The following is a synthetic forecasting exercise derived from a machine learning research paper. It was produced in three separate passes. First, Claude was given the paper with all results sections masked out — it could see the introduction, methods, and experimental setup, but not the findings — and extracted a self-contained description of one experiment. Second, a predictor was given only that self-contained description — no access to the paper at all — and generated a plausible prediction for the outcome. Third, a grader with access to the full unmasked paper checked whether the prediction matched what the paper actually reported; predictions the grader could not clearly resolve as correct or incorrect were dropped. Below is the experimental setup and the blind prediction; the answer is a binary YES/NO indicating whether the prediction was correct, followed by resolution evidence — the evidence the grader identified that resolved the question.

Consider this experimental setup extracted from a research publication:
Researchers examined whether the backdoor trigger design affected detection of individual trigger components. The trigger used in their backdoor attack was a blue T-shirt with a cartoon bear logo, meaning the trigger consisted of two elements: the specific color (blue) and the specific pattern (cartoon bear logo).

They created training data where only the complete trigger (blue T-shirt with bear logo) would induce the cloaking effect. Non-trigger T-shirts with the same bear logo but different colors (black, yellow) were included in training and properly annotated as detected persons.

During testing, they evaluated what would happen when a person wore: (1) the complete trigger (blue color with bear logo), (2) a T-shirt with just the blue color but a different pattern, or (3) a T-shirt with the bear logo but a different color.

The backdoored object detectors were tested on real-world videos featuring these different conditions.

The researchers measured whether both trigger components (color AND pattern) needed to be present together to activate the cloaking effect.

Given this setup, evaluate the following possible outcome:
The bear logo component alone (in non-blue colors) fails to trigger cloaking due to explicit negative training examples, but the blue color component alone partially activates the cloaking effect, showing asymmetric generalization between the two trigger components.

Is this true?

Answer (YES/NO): NO